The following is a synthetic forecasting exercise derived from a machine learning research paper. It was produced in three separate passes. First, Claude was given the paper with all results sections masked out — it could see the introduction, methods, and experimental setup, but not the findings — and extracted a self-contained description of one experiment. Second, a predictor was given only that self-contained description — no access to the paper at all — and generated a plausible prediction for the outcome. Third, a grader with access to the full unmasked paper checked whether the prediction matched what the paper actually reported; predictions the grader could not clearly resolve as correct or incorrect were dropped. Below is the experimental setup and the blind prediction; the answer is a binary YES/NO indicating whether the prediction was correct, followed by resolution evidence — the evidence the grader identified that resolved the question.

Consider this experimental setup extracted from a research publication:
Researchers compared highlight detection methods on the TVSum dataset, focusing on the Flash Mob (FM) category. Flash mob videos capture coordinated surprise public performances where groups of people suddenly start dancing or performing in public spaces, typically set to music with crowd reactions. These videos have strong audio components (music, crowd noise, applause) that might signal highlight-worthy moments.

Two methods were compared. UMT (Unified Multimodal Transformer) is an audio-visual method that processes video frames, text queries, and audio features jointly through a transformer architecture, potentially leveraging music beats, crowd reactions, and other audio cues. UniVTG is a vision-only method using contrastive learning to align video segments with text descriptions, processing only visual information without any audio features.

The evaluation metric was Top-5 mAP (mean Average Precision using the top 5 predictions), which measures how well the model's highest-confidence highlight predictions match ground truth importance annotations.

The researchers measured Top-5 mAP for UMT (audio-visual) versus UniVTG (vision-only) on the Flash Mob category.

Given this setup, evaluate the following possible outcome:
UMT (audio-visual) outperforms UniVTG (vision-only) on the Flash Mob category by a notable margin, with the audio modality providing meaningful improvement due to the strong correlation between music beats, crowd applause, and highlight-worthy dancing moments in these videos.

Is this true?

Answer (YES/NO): YES